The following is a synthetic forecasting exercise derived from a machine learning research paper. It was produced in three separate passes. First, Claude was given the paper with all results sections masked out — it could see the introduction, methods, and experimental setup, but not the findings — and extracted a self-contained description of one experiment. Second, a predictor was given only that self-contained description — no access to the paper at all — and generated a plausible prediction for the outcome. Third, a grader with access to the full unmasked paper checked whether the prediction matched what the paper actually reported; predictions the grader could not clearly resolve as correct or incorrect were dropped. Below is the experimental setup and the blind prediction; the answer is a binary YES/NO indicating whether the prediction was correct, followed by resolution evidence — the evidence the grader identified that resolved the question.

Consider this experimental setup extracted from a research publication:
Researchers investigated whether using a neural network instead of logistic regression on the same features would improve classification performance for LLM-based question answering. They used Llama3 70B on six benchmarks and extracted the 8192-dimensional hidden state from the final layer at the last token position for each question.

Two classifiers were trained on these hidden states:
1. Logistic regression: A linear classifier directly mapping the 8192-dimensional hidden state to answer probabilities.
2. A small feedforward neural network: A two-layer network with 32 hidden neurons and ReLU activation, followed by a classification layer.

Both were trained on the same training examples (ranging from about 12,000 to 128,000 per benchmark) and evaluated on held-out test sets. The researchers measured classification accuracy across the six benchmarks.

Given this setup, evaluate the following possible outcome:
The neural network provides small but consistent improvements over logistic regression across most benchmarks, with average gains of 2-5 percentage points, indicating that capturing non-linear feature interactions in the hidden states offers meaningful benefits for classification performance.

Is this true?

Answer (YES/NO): NO